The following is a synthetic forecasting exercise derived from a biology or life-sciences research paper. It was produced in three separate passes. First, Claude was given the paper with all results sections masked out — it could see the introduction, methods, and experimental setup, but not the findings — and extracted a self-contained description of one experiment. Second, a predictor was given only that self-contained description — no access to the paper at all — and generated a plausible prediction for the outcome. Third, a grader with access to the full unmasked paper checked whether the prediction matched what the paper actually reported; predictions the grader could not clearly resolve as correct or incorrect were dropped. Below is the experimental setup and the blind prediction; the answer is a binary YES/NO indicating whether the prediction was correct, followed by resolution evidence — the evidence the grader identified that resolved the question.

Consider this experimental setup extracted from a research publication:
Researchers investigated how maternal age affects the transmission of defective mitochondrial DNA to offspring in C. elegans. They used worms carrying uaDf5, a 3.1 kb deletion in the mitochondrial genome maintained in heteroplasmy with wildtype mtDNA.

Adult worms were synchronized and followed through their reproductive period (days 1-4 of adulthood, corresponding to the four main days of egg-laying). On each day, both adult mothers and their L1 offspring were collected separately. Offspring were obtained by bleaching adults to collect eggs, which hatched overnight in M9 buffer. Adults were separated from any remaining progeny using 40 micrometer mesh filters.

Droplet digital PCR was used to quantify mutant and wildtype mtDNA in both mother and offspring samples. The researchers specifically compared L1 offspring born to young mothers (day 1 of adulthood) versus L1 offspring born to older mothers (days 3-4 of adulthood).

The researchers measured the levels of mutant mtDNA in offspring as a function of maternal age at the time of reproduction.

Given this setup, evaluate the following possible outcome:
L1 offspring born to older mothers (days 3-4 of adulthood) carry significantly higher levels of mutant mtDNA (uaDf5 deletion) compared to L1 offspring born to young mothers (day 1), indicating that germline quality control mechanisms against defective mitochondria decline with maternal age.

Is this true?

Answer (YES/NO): YES